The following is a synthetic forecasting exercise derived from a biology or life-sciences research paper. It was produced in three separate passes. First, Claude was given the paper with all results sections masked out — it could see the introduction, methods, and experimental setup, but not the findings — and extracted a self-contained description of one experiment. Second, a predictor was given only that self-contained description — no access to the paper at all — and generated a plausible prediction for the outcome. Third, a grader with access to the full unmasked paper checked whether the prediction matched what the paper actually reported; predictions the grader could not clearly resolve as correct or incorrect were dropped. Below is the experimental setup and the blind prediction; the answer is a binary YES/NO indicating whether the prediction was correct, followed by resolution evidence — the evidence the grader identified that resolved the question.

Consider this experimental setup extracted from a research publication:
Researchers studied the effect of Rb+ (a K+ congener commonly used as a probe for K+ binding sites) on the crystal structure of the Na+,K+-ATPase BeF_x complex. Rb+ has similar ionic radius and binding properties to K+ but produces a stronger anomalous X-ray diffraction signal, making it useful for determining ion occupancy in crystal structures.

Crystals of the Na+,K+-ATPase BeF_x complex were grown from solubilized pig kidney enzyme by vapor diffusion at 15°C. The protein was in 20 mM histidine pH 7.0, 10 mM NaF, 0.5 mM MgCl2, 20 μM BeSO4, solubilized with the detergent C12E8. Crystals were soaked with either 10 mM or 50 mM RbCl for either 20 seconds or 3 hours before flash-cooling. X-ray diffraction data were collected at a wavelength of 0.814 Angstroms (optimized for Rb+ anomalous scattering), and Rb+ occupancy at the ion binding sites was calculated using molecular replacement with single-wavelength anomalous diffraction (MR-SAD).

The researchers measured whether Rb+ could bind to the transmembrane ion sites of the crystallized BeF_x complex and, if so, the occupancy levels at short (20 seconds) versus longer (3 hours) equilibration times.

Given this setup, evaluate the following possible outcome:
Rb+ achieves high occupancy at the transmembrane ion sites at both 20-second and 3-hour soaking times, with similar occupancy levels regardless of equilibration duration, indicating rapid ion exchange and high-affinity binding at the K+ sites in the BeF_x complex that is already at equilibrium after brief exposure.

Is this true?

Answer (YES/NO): NO